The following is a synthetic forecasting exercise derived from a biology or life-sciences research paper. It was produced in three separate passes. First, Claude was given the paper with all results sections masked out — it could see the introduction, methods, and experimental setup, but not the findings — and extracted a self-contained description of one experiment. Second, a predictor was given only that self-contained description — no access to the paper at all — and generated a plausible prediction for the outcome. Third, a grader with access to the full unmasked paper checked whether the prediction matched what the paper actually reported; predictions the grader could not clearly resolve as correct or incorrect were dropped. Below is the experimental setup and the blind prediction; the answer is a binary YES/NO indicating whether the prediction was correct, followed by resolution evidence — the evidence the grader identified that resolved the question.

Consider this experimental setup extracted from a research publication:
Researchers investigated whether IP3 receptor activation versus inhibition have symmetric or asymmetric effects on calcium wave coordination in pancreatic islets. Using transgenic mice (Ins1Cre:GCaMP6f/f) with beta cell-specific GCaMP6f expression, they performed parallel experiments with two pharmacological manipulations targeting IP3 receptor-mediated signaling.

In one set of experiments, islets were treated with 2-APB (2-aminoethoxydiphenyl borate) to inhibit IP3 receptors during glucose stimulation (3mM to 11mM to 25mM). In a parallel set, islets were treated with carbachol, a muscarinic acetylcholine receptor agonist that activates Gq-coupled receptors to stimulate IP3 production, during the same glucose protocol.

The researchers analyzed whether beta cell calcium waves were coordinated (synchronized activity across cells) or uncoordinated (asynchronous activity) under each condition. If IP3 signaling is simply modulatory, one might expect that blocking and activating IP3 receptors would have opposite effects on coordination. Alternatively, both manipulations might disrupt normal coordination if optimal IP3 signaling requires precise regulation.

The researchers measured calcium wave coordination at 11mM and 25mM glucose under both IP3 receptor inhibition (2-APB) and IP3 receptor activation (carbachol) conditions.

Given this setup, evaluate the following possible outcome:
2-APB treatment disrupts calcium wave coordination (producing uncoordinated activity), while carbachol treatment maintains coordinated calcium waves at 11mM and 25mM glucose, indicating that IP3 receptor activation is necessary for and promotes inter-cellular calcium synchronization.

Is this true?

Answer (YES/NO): NO